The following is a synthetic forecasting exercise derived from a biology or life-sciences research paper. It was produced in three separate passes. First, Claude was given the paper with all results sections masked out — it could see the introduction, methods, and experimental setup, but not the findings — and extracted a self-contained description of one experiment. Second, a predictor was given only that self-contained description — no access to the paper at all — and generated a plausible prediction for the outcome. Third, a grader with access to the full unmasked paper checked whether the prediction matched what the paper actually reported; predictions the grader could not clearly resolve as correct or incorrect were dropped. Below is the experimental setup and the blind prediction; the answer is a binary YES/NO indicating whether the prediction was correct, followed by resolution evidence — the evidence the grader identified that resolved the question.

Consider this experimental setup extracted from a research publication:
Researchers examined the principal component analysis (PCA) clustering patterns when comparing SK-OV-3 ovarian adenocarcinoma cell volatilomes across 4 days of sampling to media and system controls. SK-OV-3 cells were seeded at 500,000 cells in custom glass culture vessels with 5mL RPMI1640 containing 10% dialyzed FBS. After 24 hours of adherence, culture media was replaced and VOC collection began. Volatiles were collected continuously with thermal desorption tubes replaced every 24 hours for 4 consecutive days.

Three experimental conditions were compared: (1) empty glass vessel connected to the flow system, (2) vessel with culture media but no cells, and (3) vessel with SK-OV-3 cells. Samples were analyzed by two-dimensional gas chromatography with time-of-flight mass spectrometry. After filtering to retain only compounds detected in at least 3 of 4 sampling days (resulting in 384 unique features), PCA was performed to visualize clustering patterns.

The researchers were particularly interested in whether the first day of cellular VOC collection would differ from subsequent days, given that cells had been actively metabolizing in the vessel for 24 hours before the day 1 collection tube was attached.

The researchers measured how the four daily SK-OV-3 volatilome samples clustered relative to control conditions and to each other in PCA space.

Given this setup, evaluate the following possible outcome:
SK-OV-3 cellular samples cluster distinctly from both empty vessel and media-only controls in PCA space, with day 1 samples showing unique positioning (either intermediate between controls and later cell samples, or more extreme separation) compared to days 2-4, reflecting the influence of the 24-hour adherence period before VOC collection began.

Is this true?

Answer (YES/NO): YES